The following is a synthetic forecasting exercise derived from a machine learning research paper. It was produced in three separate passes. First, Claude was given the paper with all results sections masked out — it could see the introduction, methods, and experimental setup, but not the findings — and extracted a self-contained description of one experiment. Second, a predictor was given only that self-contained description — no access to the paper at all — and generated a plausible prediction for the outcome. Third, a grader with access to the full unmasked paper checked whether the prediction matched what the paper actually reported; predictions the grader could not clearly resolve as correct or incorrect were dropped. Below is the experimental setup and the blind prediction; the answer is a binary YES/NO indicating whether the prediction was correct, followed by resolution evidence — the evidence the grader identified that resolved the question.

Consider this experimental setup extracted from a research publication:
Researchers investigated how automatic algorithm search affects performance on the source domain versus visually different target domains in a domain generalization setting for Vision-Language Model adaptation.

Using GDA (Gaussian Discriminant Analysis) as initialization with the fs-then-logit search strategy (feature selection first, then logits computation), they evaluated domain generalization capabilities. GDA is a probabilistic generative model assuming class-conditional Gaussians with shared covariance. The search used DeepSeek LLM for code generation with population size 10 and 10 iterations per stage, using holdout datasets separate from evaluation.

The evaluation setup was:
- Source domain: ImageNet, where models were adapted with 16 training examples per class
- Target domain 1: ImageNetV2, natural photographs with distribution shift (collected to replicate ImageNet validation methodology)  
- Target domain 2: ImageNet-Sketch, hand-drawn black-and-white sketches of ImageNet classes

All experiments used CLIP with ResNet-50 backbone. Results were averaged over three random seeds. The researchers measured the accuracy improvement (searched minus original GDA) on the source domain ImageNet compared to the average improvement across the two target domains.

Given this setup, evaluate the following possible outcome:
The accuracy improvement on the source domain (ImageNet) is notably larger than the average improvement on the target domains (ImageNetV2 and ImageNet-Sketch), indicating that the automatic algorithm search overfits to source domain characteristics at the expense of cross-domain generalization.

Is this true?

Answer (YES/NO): NO